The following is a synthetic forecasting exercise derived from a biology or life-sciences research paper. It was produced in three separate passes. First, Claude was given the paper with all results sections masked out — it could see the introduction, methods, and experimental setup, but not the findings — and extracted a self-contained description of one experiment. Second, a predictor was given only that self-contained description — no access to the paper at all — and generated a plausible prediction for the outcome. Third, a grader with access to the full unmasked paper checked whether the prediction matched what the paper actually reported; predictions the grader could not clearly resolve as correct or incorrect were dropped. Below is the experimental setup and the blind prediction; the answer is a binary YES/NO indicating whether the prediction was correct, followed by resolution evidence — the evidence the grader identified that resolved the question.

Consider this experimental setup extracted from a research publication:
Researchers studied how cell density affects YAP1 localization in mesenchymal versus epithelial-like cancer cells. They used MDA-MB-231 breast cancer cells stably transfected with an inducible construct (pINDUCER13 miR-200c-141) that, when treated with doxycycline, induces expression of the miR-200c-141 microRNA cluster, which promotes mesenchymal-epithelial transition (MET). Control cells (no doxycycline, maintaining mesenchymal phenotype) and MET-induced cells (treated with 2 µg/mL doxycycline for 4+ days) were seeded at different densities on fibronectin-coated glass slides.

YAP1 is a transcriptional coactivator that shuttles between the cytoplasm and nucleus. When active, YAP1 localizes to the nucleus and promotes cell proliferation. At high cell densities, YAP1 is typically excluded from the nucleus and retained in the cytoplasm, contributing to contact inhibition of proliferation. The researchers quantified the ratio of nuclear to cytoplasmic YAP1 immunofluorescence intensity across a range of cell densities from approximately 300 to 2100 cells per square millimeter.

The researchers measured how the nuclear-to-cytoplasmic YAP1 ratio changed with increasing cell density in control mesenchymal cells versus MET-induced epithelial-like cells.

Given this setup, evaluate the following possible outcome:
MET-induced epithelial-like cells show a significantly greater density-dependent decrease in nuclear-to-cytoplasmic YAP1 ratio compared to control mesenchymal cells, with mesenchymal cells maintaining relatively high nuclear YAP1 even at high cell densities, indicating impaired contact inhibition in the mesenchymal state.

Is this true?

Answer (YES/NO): NO